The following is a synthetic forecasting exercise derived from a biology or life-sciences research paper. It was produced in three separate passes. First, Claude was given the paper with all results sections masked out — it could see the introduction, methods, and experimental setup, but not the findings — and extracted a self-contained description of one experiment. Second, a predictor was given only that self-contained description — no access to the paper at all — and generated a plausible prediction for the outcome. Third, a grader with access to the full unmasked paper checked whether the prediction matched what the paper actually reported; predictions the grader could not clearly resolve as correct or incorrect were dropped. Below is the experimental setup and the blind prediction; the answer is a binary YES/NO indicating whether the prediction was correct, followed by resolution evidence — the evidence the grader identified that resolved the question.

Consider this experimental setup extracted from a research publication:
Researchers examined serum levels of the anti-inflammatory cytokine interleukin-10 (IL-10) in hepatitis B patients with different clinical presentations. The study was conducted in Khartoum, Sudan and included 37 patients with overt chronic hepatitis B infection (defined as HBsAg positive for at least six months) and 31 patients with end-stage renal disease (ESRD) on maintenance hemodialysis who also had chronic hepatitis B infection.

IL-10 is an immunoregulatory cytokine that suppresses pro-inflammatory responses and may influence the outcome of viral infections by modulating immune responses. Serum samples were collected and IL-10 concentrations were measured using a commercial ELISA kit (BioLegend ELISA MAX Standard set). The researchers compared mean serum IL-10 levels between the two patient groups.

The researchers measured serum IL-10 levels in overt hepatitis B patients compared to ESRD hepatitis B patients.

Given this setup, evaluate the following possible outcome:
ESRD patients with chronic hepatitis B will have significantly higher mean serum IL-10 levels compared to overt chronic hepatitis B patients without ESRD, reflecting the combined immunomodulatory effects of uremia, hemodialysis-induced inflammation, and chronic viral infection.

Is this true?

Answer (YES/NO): NO